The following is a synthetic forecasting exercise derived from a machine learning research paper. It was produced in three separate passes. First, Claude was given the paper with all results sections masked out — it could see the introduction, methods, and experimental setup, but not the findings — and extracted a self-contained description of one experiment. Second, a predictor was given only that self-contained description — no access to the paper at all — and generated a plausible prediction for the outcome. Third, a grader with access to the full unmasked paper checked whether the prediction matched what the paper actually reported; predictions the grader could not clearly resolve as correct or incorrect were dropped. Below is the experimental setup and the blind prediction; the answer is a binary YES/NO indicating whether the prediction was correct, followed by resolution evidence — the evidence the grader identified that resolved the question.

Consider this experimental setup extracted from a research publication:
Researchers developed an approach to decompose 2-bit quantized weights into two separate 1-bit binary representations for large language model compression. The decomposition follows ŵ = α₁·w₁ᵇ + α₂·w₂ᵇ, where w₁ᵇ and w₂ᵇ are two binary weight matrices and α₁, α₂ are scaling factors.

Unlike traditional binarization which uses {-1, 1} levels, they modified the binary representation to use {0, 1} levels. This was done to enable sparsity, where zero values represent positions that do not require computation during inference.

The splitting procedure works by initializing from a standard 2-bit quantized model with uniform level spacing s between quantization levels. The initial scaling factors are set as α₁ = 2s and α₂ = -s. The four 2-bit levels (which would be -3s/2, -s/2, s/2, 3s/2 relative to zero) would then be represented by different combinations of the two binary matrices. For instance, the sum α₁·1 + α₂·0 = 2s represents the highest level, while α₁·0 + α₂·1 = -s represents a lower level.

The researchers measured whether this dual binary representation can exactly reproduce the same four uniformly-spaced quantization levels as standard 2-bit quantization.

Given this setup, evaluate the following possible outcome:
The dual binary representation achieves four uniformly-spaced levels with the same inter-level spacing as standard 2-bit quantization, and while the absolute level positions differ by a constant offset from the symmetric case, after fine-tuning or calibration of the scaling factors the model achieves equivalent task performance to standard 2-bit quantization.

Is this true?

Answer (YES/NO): NO